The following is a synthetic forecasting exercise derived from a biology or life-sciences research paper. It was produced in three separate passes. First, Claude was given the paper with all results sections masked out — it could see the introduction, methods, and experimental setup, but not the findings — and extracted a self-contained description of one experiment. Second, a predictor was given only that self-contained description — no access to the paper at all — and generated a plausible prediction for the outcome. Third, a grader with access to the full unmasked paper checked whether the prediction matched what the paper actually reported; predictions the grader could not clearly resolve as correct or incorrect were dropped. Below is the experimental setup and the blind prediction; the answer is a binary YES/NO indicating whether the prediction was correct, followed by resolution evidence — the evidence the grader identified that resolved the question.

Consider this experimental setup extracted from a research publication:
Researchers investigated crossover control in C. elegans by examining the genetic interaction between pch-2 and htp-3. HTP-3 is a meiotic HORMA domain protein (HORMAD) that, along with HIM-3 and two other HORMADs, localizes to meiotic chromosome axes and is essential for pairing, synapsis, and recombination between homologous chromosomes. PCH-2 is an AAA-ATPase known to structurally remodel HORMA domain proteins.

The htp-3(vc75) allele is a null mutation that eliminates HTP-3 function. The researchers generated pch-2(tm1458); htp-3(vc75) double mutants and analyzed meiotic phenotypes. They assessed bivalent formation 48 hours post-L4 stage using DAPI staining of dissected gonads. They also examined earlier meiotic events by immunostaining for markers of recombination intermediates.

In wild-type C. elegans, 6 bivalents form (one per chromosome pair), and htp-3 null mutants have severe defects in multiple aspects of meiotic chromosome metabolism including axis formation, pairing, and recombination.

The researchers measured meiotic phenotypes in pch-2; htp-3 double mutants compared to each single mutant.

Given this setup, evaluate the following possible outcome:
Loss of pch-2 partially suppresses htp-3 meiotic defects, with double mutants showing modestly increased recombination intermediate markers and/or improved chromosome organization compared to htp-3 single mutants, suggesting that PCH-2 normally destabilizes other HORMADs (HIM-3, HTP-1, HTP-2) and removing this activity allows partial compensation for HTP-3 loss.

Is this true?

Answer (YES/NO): NO